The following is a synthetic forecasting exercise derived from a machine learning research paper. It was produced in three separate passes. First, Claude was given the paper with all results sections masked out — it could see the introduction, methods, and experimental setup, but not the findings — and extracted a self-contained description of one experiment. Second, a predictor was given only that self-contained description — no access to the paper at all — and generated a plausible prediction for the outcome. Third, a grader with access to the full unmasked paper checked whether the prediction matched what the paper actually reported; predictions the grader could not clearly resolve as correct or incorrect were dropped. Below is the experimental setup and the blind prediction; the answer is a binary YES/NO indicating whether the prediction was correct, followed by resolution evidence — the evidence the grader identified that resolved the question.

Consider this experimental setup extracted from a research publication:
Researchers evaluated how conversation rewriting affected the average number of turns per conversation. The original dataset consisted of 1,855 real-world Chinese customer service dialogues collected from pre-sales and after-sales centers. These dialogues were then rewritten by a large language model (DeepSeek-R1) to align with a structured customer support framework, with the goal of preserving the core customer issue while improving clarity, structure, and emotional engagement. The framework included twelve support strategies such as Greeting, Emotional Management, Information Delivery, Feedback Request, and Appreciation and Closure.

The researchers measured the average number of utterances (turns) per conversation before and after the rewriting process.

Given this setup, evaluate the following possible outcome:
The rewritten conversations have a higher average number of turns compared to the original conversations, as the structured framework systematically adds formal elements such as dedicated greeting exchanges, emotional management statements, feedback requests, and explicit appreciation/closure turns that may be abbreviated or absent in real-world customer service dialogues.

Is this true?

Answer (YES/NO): YES